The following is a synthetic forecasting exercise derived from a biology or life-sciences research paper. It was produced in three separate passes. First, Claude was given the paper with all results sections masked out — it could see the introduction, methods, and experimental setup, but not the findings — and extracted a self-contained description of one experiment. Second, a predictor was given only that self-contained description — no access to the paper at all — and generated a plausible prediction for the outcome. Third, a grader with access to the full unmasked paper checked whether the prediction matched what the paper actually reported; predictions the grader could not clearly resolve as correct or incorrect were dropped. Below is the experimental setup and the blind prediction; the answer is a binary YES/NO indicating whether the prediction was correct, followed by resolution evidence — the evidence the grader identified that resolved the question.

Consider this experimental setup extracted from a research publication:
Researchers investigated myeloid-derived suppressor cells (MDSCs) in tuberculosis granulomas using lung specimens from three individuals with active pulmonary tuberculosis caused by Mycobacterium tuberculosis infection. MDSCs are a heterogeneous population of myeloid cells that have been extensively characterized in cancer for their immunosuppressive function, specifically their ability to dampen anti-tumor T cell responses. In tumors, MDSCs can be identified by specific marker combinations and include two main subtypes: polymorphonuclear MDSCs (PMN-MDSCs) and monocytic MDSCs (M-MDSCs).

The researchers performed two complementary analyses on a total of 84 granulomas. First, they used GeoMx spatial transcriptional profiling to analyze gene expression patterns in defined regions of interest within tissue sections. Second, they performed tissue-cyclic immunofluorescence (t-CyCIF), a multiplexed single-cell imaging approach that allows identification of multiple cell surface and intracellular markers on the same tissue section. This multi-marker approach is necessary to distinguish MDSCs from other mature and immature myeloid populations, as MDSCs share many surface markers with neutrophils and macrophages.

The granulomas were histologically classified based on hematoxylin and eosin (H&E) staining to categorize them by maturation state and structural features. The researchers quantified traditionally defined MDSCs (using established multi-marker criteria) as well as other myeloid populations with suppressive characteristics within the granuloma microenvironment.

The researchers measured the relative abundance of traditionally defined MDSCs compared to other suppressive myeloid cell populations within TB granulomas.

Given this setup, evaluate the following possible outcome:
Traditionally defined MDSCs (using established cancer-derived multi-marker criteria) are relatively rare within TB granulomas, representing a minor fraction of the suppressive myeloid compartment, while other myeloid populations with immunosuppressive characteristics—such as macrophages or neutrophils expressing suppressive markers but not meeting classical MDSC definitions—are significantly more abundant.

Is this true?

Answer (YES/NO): YES